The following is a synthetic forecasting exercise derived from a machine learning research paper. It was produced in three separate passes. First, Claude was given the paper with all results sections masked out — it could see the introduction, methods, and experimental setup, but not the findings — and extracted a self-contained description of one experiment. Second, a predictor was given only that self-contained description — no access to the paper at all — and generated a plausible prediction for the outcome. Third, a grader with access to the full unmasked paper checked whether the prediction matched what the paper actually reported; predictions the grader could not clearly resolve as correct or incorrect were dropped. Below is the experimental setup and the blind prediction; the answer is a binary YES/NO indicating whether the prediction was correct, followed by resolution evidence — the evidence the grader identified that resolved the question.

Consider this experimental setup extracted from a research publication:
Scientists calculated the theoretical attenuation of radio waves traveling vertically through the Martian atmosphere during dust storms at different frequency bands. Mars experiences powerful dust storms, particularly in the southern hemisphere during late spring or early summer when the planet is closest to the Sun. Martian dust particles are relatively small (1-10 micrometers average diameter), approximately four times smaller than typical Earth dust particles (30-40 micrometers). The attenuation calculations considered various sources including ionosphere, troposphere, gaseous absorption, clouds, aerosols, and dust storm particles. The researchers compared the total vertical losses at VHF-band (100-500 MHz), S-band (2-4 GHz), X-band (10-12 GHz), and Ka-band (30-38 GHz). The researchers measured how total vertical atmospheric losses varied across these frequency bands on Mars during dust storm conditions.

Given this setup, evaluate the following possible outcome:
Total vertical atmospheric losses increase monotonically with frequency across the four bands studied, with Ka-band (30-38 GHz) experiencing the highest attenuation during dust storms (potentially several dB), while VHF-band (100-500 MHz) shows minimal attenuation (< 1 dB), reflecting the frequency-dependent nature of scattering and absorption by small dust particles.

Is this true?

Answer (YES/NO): NO